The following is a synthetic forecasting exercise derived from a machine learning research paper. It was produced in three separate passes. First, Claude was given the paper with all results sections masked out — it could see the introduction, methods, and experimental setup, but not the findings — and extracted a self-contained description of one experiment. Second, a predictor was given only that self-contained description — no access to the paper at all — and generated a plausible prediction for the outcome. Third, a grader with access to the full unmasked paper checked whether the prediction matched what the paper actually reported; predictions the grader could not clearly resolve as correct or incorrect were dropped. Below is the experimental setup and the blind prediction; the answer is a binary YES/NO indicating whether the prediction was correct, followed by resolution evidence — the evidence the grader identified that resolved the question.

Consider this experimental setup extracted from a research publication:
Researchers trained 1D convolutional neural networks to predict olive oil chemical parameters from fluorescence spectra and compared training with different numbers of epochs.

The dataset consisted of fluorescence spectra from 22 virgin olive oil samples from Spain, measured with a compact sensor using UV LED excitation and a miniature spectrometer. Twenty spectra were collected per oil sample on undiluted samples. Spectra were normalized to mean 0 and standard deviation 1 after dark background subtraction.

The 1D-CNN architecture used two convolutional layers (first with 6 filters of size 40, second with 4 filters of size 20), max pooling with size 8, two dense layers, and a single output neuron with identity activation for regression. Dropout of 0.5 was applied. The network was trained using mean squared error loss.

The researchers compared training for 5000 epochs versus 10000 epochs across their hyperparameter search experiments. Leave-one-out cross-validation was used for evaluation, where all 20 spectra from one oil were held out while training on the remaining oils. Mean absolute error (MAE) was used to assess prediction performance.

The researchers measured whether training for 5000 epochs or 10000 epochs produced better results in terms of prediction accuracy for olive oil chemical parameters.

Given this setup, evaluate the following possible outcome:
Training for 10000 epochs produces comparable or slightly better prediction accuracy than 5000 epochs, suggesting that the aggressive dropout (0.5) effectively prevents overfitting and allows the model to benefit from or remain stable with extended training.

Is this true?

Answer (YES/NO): YES